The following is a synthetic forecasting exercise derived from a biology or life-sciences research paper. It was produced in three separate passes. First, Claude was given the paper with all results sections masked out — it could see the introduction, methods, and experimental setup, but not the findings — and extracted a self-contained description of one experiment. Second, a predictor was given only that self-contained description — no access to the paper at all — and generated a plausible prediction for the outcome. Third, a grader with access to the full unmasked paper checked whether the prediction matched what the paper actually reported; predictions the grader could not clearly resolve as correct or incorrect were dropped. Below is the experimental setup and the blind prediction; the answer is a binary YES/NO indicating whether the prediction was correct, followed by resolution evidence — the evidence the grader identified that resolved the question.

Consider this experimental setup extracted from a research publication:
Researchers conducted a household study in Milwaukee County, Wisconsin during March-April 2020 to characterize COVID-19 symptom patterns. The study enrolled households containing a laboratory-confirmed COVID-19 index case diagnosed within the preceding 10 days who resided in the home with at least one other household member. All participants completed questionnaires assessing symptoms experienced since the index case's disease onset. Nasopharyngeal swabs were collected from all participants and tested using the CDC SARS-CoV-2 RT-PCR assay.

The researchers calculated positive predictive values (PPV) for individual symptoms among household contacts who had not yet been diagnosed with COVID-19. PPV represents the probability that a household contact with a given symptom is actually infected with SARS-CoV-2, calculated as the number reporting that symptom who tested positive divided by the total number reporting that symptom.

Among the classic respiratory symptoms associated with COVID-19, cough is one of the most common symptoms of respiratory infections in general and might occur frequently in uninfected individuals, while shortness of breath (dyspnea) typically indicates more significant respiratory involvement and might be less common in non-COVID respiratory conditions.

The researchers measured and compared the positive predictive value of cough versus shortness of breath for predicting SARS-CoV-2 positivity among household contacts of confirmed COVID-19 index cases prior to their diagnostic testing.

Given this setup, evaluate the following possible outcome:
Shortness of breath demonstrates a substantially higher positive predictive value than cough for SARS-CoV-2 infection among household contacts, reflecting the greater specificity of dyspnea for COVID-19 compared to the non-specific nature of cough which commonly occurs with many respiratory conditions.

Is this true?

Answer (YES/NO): YES